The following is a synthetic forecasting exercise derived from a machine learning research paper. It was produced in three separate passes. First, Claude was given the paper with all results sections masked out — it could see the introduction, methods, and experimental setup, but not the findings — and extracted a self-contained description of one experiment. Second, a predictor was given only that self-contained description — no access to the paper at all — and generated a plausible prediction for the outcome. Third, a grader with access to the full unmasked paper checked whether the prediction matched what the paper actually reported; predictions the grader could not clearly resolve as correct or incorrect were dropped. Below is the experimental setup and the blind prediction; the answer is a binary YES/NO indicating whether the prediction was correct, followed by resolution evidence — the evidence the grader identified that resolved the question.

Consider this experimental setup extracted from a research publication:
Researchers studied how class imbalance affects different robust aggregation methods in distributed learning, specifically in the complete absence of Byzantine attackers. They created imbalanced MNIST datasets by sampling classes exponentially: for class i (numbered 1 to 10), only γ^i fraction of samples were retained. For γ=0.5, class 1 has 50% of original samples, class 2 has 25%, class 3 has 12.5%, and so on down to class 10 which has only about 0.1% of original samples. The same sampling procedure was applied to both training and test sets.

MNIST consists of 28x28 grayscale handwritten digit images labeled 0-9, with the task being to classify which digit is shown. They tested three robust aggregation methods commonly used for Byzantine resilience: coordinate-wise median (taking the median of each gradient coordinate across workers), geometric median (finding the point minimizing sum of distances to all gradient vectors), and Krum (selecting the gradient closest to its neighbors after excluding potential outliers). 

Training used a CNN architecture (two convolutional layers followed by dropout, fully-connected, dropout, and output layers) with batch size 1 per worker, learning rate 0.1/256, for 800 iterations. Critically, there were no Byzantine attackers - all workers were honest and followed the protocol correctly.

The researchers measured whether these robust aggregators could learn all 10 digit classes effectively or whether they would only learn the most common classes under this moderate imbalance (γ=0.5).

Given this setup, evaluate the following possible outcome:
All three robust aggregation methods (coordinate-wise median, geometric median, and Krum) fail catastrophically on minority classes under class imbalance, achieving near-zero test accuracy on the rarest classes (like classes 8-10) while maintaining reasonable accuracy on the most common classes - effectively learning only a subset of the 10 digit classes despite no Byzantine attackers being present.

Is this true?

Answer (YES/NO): YES